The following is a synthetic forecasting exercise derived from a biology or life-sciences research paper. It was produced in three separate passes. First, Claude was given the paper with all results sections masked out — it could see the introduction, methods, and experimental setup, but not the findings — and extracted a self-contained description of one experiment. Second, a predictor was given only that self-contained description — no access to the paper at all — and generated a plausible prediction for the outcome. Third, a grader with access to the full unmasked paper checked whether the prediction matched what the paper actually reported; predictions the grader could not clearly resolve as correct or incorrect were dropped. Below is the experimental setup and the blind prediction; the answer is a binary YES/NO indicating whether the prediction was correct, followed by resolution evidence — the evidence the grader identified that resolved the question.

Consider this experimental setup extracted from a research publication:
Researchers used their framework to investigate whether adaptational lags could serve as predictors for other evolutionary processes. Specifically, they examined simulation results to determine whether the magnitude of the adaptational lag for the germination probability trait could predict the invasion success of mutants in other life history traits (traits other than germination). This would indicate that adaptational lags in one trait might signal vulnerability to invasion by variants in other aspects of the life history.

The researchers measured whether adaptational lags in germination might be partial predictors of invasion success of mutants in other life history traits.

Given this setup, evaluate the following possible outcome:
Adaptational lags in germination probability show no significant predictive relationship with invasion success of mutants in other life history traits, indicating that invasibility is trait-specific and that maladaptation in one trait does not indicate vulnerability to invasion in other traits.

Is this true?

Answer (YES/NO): NO